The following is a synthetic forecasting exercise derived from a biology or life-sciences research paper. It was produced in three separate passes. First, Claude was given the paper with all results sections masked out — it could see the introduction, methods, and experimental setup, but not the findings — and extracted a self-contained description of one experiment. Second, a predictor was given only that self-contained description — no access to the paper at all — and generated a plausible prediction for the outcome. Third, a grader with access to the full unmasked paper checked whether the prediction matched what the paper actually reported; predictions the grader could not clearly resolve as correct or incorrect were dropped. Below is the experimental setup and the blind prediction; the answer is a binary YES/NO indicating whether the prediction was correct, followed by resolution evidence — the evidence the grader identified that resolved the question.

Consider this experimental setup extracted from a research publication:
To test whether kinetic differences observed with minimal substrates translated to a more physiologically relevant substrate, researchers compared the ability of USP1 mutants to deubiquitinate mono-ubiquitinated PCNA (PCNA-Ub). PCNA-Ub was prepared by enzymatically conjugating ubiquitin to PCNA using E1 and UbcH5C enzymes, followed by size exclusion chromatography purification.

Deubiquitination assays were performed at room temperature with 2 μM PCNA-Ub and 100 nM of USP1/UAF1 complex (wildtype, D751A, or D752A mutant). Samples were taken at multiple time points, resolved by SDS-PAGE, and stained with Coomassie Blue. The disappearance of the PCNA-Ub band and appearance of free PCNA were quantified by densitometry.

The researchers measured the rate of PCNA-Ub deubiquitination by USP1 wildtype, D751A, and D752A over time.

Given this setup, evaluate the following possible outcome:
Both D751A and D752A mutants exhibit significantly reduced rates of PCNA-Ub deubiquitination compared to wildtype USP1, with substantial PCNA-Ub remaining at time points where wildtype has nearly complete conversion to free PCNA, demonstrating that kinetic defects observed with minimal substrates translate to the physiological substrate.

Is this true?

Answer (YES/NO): NO